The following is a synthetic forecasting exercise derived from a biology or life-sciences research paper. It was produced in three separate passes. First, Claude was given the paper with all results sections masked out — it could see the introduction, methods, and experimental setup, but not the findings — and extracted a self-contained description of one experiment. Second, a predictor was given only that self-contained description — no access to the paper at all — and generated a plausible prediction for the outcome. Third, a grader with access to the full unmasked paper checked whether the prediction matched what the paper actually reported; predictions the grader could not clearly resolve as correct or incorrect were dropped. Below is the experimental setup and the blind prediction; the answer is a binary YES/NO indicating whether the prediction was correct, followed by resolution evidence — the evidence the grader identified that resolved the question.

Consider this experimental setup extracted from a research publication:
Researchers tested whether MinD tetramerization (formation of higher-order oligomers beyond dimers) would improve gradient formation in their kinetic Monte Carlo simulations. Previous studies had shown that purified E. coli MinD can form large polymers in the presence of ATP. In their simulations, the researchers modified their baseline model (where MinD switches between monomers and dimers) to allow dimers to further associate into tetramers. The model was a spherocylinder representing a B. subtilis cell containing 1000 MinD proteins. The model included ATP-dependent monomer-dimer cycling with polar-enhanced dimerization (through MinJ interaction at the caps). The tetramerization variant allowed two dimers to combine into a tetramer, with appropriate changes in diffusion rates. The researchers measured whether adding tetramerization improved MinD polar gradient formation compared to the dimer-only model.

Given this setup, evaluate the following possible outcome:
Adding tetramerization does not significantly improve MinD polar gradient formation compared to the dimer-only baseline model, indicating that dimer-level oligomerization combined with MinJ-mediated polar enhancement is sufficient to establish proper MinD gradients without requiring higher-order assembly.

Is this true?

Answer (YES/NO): YES